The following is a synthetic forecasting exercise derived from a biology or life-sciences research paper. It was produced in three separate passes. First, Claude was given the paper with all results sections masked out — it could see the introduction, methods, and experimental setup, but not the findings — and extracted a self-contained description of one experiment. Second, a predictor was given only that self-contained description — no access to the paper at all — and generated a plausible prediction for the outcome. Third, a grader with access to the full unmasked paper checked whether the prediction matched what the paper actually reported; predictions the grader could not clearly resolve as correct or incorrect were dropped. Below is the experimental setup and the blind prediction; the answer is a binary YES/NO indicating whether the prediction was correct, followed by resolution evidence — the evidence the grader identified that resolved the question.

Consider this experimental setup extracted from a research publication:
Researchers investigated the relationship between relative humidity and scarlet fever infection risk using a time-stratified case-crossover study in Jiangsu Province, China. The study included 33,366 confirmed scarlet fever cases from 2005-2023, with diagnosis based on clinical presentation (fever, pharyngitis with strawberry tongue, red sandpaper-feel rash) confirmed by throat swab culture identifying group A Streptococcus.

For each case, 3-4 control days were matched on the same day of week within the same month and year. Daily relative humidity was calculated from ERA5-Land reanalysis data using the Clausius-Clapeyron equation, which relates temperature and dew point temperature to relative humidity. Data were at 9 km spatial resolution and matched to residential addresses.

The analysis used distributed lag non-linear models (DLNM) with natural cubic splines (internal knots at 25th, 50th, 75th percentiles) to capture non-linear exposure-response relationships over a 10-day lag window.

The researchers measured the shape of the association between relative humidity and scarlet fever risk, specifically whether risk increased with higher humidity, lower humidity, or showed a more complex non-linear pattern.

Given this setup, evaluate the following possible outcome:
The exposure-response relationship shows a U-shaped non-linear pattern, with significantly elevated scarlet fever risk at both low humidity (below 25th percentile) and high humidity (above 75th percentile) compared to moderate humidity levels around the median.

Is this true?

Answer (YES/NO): NO